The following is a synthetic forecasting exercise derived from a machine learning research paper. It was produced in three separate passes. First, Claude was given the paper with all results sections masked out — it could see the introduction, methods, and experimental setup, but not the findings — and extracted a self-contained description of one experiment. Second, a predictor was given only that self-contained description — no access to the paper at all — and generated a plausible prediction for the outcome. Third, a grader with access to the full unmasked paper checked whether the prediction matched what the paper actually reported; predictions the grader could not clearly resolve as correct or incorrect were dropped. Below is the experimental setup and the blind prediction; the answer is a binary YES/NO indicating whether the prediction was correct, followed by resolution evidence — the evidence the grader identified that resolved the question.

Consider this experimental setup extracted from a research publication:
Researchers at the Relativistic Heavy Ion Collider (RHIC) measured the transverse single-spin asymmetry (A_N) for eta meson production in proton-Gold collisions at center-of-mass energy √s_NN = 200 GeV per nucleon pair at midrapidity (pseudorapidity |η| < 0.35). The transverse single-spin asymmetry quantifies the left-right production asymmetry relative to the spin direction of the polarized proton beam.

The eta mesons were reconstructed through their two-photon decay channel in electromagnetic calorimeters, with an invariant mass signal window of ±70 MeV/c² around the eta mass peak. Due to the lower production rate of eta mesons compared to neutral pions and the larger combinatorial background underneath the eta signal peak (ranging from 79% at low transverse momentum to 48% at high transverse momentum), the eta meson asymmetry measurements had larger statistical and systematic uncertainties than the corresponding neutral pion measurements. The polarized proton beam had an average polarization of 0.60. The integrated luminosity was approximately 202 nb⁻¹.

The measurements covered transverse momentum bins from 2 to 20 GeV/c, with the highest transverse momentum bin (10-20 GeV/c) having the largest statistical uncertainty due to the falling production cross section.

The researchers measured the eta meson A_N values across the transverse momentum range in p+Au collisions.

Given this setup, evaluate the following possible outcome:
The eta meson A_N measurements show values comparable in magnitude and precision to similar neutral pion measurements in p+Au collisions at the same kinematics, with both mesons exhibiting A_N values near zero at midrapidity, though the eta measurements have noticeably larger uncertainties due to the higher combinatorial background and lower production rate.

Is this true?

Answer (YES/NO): YES